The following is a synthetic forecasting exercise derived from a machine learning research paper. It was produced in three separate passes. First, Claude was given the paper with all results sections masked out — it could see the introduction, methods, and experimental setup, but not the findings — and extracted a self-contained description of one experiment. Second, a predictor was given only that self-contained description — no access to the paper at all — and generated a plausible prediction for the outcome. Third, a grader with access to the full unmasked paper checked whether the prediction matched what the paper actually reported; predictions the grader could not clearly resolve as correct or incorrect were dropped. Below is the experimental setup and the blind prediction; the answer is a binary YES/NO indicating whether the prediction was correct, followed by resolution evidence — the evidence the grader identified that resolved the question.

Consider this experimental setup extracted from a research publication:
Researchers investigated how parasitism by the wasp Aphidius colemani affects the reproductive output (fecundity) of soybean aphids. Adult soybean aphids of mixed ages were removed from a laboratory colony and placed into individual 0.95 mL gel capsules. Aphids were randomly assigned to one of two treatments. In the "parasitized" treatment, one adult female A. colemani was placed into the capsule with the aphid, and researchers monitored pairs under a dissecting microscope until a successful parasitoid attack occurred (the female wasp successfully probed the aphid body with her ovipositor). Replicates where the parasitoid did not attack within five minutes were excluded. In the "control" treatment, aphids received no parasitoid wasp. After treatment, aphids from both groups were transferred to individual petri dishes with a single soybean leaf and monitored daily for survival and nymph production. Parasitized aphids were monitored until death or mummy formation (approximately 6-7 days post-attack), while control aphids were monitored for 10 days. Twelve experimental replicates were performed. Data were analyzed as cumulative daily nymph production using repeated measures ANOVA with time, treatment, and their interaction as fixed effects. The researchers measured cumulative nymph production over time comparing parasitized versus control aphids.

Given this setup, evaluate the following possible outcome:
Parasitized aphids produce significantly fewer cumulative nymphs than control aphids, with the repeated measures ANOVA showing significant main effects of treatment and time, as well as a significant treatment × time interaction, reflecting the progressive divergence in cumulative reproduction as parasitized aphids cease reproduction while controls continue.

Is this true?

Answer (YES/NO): NO